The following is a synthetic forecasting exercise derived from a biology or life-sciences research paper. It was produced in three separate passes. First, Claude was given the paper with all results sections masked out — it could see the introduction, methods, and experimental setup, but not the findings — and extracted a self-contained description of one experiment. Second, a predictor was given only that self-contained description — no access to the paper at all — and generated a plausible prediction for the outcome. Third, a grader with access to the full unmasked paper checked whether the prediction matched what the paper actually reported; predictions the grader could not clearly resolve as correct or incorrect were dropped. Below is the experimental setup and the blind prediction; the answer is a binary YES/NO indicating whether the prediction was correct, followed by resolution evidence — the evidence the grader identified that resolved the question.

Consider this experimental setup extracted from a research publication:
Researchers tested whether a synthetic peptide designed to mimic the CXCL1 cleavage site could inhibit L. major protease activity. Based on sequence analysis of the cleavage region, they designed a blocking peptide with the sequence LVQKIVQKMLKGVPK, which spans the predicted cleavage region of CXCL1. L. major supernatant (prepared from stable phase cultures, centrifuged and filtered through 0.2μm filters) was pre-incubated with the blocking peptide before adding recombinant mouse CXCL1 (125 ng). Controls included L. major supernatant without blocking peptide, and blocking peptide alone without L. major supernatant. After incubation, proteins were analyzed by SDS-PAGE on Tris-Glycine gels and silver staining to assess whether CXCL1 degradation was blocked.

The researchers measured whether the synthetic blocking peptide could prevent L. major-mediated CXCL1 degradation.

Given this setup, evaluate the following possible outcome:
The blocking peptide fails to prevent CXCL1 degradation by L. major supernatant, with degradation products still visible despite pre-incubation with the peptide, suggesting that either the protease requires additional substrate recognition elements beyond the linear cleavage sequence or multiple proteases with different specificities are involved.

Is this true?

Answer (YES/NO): NO